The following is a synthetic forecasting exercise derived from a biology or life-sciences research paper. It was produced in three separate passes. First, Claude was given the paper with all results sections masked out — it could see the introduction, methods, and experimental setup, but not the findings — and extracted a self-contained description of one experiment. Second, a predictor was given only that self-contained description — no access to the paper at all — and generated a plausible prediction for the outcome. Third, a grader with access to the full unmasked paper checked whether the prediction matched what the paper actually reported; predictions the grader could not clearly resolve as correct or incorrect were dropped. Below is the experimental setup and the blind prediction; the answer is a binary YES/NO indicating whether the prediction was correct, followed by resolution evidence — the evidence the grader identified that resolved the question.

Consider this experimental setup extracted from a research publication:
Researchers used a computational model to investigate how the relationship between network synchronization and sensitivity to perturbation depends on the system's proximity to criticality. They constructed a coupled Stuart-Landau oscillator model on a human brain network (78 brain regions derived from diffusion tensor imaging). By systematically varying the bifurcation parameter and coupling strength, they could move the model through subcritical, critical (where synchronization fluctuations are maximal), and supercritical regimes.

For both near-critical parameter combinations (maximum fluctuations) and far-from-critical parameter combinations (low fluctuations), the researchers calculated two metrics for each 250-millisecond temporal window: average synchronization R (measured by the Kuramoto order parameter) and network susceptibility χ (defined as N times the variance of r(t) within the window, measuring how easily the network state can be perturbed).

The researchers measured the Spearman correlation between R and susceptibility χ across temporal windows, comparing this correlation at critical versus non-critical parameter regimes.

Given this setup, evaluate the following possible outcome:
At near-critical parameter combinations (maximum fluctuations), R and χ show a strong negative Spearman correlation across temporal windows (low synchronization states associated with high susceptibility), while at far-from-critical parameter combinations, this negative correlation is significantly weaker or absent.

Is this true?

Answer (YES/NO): YES